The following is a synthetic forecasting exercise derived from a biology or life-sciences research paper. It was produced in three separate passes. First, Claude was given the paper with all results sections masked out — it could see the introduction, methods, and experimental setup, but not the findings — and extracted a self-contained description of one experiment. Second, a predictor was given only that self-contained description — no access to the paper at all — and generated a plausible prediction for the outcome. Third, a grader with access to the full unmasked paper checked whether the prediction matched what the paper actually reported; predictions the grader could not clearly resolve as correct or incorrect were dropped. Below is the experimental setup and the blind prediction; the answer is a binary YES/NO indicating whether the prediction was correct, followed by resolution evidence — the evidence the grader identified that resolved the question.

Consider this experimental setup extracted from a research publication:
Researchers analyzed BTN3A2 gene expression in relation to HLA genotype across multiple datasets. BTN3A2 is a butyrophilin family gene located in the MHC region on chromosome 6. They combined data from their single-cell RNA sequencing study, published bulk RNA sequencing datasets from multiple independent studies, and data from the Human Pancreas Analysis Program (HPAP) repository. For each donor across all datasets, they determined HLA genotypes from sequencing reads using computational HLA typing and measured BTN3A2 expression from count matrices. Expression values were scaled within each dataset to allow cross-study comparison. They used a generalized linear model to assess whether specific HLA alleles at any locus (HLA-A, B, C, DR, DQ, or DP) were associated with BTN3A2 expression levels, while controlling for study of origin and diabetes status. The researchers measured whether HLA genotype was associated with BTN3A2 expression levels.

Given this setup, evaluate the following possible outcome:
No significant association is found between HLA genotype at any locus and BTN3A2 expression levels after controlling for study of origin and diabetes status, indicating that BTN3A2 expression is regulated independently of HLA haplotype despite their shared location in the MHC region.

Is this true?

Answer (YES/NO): NO